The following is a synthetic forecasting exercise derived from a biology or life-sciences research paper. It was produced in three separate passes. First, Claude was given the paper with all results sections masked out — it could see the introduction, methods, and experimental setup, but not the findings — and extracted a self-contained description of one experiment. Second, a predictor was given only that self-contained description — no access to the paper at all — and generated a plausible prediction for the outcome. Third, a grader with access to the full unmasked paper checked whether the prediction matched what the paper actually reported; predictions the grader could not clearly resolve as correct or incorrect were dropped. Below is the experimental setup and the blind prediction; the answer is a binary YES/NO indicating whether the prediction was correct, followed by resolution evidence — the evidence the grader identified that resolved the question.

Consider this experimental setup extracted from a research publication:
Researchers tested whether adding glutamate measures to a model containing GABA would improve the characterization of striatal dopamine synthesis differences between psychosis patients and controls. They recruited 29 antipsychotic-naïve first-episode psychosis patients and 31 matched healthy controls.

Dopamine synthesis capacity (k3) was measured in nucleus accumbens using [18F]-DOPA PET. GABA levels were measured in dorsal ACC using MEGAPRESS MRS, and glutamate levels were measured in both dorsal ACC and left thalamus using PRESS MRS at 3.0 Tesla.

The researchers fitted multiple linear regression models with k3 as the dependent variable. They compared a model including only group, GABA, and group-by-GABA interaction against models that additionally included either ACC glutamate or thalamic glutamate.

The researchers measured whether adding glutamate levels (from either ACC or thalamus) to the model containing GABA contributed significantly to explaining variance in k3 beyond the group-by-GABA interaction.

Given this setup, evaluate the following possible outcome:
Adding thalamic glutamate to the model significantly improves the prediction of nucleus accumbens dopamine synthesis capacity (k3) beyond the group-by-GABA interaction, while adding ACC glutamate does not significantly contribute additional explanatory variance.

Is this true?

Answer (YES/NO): NO